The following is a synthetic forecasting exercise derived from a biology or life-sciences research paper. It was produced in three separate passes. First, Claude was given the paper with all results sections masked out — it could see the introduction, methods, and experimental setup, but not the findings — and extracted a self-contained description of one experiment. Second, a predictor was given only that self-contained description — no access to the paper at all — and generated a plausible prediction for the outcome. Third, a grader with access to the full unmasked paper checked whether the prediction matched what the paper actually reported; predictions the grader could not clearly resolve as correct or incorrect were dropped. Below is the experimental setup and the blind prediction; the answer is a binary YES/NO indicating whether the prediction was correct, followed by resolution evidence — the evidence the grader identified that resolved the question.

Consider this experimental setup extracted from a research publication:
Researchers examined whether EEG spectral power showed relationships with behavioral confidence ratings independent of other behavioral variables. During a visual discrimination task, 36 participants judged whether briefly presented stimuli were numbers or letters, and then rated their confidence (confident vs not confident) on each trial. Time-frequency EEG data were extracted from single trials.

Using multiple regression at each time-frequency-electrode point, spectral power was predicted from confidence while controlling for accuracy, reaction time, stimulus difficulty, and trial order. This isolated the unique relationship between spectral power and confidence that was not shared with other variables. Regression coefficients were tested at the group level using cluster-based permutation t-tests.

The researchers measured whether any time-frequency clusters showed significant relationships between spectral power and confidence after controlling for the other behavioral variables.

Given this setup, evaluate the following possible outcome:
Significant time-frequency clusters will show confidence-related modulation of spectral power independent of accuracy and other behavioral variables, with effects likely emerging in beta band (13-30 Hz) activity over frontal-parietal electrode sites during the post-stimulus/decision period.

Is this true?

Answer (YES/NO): NO